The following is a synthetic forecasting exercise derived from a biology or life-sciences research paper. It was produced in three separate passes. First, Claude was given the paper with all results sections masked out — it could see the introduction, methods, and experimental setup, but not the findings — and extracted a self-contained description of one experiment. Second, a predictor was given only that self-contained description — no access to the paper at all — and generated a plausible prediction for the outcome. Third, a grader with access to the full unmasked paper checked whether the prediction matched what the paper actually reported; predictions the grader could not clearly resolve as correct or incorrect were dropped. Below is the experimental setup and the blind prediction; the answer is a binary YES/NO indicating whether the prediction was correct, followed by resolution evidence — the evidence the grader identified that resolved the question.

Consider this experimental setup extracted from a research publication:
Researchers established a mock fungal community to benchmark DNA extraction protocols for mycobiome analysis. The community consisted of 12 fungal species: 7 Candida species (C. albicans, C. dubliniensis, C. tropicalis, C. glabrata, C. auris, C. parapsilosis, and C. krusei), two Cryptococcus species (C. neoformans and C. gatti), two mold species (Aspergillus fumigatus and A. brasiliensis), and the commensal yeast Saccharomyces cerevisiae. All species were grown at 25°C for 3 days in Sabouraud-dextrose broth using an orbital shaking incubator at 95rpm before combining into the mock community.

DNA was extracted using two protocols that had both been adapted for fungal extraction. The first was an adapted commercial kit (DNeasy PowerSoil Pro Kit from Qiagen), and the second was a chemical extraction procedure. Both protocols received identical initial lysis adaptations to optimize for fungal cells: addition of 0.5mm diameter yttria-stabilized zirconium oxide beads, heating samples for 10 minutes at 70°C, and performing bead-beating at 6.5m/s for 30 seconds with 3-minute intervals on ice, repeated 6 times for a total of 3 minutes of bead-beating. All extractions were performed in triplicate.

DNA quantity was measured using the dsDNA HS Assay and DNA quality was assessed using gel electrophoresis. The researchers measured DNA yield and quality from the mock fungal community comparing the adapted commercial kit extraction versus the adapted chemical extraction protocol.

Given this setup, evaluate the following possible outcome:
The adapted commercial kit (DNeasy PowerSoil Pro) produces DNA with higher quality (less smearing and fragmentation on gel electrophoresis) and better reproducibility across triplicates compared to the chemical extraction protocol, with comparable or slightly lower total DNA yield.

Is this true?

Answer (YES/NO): NO